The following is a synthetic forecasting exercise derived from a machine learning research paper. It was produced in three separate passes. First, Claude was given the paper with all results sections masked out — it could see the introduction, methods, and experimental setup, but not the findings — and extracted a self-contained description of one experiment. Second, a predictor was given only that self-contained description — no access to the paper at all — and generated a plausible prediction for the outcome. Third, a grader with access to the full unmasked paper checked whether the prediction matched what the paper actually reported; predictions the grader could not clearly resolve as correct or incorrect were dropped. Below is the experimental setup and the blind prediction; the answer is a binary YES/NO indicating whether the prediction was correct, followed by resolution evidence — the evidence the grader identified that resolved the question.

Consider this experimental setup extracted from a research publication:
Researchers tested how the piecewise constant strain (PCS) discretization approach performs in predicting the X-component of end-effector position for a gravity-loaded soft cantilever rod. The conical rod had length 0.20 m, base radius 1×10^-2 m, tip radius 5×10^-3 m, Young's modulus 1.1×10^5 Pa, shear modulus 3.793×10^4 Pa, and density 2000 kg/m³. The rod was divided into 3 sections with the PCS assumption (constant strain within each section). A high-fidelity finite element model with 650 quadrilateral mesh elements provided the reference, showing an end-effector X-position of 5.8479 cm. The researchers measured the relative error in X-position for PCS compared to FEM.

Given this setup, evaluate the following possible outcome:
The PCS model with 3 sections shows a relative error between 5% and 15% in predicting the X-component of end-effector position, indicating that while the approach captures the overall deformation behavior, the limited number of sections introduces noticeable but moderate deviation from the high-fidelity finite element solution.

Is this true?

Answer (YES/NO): YES